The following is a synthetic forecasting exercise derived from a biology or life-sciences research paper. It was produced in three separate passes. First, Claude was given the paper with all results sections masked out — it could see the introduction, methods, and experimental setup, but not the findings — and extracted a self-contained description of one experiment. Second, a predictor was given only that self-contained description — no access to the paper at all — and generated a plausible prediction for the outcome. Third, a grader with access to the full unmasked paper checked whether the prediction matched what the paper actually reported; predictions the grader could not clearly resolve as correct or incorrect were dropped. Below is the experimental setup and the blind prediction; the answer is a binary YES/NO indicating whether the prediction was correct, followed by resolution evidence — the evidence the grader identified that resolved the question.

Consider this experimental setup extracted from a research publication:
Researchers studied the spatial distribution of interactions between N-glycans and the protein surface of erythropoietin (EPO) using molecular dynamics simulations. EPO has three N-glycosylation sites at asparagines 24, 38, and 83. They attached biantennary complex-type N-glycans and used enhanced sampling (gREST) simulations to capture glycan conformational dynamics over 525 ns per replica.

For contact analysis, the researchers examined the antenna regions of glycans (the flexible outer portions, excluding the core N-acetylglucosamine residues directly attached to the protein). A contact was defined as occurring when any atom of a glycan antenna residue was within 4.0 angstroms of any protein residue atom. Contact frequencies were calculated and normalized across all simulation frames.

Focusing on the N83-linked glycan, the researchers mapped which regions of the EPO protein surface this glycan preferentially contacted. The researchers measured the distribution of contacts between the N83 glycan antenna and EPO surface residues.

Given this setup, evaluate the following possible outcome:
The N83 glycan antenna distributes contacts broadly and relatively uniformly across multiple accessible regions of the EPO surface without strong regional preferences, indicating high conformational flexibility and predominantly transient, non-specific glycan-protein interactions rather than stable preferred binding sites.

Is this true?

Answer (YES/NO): NO